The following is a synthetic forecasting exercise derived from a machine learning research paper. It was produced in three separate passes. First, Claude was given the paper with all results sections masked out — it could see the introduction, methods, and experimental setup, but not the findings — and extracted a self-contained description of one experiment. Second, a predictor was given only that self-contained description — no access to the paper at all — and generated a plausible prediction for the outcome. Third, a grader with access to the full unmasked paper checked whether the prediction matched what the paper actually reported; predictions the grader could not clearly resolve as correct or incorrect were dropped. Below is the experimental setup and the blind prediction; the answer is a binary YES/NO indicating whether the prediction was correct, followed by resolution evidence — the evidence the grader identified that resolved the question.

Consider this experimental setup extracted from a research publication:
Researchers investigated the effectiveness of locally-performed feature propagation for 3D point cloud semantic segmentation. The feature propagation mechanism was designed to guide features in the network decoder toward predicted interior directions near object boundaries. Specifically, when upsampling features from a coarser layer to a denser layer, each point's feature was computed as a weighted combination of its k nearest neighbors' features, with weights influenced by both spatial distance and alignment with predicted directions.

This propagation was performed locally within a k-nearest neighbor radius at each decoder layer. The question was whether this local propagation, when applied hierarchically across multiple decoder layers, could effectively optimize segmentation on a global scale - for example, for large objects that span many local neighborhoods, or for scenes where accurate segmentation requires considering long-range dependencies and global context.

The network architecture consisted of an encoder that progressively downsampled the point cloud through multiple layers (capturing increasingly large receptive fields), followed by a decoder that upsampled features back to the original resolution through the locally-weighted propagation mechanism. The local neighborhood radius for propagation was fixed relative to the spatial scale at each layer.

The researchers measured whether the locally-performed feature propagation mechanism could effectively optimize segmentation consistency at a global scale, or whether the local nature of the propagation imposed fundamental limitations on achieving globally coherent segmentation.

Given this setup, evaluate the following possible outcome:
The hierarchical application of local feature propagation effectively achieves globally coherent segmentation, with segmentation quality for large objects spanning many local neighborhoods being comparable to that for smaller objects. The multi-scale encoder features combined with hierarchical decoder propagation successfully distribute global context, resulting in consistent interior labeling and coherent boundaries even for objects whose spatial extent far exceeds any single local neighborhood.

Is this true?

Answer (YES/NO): NO